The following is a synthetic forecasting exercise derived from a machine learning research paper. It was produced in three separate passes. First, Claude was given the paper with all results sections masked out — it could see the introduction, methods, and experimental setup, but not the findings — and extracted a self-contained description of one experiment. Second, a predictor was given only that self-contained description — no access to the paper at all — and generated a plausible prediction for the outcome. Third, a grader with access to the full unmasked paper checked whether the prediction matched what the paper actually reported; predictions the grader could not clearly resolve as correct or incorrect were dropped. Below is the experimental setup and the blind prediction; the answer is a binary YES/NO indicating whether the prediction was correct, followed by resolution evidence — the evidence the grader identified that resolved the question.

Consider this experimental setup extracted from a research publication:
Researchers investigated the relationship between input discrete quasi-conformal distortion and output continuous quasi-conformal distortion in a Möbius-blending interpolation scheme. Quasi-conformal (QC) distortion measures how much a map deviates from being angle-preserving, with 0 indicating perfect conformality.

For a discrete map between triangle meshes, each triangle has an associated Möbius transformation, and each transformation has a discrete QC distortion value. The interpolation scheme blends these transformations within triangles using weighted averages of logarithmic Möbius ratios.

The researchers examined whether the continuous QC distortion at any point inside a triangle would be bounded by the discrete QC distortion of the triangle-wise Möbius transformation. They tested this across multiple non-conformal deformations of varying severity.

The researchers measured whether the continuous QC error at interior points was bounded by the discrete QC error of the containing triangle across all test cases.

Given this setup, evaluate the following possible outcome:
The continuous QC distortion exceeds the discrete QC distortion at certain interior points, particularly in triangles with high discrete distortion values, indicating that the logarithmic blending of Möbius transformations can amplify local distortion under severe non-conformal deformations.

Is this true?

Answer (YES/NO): NO